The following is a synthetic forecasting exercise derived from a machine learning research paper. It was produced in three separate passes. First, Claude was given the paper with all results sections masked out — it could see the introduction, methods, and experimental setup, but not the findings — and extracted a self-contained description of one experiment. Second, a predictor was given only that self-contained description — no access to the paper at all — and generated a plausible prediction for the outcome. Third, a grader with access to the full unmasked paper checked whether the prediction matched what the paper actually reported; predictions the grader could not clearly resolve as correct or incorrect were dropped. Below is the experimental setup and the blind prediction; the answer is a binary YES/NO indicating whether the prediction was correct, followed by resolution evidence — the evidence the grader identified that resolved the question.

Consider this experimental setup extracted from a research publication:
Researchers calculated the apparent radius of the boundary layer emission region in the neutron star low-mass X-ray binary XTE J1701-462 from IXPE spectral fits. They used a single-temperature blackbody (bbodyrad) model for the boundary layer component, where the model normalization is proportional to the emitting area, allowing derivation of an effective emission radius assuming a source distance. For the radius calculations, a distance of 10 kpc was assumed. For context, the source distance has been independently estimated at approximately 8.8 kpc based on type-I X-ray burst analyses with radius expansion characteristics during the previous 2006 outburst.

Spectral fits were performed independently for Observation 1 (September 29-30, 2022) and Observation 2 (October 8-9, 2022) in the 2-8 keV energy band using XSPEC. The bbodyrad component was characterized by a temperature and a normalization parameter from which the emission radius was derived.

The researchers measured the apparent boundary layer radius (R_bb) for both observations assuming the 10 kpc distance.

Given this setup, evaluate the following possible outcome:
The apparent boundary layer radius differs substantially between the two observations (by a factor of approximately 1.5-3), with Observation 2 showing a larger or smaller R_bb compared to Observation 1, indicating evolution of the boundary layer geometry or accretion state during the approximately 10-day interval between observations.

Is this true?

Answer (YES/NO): NO